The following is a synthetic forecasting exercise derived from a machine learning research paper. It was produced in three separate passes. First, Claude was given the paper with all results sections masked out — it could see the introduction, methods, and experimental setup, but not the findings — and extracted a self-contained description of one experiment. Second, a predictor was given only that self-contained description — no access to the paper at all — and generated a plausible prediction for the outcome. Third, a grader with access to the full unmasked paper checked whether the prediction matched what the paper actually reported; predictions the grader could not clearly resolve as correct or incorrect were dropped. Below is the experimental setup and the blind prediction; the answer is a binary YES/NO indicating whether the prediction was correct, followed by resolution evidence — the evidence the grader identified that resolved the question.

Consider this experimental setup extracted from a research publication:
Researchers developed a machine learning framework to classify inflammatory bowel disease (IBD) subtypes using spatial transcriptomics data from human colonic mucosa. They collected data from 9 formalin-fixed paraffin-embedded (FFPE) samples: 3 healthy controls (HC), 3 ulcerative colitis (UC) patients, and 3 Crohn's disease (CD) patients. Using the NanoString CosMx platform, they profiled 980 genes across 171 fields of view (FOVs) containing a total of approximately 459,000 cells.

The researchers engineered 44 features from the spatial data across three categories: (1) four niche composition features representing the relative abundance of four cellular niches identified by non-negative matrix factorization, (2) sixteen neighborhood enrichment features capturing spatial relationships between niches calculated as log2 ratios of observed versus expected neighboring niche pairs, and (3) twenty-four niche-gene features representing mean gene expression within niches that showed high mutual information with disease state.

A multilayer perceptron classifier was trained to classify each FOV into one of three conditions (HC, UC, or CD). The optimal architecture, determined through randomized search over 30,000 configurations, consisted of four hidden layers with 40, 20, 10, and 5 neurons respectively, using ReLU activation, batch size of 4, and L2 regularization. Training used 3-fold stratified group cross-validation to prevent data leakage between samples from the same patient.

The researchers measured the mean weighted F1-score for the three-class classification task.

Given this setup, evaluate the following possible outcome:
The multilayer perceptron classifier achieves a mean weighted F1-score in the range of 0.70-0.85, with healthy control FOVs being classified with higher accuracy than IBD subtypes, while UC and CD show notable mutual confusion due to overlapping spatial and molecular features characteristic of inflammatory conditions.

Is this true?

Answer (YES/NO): YES